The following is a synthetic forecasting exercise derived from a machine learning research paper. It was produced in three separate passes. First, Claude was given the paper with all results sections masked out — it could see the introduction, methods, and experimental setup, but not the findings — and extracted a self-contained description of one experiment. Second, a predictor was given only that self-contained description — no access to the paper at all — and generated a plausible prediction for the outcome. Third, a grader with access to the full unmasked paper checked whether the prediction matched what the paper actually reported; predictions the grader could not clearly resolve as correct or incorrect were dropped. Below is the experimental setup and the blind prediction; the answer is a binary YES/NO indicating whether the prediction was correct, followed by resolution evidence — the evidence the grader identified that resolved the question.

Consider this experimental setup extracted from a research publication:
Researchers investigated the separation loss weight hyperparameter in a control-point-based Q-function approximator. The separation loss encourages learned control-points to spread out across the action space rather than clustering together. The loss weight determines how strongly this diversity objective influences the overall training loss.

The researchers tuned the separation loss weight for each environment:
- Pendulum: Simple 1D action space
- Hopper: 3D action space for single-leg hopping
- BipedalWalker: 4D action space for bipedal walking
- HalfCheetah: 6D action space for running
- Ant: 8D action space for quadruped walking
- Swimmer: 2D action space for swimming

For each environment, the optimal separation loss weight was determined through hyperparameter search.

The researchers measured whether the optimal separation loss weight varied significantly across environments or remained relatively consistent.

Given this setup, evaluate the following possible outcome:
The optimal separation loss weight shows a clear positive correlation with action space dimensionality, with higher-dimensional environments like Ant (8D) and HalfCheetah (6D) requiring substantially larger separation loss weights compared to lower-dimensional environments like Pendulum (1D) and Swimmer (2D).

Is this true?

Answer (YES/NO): NO